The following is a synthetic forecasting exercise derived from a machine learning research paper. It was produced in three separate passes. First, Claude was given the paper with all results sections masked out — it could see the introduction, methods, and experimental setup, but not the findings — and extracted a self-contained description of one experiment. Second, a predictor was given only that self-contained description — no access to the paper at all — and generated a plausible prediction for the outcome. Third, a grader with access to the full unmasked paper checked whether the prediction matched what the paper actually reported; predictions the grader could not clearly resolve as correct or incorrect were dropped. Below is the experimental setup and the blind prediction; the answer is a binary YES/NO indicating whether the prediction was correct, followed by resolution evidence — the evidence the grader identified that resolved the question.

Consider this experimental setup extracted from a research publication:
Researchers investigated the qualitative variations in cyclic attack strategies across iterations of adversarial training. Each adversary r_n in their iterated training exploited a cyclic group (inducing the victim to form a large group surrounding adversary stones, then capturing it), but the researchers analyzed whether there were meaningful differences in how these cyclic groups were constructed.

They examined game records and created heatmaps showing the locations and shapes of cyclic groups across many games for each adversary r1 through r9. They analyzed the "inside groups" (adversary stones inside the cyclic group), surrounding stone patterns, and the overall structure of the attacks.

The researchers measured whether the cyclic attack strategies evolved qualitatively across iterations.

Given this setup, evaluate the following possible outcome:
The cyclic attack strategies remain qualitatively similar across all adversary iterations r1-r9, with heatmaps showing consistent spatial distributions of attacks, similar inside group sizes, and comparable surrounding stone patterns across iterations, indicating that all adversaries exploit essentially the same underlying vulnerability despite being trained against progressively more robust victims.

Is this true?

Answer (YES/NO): NO